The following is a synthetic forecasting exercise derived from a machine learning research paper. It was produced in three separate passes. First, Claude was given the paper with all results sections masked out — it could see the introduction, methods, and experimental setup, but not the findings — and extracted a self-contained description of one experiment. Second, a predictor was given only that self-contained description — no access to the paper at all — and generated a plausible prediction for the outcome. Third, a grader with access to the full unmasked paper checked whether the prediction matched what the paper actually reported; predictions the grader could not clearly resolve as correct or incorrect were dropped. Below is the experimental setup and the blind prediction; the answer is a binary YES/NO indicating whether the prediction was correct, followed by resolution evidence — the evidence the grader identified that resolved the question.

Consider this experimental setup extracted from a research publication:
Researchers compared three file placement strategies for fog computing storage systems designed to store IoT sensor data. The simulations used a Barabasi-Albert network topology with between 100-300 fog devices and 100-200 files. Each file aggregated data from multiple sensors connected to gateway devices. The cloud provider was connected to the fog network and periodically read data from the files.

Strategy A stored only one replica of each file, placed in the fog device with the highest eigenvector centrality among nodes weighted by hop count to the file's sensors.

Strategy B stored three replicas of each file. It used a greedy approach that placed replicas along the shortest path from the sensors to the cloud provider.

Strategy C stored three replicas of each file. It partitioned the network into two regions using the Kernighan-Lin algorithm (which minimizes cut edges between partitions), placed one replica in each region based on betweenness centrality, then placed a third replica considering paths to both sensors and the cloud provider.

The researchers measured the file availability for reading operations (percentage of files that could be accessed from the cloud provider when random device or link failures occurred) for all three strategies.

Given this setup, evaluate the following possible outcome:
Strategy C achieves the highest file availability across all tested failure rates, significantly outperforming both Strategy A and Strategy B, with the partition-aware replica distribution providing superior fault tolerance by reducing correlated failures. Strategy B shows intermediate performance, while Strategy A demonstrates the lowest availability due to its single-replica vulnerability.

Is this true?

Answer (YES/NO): NO